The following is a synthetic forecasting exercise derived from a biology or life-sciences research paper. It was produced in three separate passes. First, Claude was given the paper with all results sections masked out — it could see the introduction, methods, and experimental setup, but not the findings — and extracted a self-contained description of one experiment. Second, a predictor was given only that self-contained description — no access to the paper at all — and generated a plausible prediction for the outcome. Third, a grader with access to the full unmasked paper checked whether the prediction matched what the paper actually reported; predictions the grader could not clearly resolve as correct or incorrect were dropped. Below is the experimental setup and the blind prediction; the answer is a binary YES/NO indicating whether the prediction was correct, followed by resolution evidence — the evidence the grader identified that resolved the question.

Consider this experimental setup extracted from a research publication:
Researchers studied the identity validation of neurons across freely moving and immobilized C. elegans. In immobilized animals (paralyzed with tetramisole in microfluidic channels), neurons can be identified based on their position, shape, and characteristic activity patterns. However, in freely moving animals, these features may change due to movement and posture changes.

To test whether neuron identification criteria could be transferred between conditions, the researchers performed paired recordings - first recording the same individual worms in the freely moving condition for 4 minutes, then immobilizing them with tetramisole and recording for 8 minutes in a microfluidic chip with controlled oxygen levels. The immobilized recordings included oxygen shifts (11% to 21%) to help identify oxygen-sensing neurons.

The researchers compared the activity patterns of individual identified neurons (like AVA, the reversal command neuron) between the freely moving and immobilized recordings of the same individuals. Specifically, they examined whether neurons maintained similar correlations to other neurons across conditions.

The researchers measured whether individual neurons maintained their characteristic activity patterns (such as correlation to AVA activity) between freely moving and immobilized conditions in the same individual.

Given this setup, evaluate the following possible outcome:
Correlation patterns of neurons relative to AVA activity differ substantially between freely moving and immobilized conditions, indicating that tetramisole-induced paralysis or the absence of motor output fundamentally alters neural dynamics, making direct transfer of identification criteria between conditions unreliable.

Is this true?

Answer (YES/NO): NO